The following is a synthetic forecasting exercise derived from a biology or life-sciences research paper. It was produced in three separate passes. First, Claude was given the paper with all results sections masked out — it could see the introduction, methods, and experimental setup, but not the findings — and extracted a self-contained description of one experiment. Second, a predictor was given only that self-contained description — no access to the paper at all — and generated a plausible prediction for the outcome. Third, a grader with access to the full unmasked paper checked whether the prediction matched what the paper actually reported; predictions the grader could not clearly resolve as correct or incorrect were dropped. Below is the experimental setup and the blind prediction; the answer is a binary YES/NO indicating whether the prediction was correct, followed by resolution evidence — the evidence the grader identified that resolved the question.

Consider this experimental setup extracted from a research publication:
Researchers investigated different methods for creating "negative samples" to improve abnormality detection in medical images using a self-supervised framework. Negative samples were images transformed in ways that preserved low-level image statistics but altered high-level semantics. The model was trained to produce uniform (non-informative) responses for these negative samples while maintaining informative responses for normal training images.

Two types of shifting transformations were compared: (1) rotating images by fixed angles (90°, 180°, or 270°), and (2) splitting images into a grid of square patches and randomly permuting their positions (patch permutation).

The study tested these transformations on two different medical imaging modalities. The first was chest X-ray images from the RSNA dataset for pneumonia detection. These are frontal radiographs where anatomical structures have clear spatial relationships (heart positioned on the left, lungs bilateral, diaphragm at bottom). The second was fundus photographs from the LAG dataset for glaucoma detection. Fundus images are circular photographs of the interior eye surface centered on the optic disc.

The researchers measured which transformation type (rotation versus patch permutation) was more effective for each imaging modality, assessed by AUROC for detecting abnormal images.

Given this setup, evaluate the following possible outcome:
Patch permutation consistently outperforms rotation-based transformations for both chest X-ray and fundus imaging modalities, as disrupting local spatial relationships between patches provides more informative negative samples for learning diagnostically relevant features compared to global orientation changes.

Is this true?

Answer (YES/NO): NO